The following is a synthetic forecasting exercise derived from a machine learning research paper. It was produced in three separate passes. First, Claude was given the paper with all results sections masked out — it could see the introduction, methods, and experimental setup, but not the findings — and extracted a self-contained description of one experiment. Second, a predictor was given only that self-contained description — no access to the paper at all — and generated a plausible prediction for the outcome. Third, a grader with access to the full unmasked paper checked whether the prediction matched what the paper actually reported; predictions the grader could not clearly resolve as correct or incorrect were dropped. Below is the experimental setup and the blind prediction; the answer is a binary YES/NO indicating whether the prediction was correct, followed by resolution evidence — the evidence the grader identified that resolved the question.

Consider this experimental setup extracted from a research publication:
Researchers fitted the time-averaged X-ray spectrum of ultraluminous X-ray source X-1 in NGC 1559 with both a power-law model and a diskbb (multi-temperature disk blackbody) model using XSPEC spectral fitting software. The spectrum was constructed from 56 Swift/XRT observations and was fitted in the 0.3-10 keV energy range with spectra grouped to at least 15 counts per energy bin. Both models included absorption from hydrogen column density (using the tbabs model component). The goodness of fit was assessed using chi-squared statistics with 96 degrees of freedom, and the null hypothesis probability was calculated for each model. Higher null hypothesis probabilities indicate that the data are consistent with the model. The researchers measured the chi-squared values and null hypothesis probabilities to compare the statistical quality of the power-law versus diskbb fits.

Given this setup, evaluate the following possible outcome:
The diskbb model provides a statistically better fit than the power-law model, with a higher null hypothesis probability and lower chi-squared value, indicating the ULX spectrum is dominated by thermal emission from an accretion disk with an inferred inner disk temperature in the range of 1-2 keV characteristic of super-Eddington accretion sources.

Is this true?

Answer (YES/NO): NO